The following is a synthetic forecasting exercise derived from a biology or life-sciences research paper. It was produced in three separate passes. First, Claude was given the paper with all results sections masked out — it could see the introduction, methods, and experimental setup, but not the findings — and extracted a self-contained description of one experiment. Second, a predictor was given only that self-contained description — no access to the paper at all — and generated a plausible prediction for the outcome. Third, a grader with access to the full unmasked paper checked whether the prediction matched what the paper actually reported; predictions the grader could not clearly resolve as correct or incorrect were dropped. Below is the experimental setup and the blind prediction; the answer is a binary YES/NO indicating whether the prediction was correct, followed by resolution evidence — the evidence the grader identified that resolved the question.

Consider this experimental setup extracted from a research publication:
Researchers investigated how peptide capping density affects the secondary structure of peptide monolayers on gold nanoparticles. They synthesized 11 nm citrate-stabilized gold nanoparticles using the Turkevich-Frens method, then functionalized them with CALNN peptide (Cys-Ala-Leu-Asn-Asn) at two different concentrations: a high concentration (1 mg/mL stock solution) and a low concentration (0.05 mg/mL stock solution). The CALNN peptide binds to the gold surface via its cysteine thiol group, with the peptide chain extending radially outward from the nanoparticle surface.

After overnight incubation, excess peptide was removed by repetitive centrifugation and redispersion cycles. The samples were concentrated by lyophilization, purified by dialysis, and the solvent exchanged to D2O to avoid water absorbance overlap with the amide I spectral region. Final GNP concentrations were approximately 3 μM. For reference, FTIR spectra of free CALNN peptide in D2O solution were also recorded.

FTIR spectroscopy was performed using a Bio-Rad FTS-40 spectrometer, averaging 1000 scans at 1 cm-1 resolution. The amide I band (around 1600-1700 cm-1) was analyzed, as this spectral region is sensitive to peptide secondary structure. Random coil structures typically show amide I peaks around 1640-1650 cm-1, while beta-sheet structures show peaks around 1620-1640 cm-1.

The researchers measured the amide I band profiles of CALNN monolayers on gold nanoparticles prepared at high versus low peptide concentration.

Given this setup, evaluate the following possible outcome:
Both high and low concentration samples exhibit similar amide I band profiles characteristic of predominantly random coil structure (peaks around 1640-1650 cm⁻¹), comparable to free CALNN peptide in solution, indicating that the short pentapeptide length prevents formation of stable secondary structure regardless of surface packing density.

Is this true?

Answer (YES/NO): NO